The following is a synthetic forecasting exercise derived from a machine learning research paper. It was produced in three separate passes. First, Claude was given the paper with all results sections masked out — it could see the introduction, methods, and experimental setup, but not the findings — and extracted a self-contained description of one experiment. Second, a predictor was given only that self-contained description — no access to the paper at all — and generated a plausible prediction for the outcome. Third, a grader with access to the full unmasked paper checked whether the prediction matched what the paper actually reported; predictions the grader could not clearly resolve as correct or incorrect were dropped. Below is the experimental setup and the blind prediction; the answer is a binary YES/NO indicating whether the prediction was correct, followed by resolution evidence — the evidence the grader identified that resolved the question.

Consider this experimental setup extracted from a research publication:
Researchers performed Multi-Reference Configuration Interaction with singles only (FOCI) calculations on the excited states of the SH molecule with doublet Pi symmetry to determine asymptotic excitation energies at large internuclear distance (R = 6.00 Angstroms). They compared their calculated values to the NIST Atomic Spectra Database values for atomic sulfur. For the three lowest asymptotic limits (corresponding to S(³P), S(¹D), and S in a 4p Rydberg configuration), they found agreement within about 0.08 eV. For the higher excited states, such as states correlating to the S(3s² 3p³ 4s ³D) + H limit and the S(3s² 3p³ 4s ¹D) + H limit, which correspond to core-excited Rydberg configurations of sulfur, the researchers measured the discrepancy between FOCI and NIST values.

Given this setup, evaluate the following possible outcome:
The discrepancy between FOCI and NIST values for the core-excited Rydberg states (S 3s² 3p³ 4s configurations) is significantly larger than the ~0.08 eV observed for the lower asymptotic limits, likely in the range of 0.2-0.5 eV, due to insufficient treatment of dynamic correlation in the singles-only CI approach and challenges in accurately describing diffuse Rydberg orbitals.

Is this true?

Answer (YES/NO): NO